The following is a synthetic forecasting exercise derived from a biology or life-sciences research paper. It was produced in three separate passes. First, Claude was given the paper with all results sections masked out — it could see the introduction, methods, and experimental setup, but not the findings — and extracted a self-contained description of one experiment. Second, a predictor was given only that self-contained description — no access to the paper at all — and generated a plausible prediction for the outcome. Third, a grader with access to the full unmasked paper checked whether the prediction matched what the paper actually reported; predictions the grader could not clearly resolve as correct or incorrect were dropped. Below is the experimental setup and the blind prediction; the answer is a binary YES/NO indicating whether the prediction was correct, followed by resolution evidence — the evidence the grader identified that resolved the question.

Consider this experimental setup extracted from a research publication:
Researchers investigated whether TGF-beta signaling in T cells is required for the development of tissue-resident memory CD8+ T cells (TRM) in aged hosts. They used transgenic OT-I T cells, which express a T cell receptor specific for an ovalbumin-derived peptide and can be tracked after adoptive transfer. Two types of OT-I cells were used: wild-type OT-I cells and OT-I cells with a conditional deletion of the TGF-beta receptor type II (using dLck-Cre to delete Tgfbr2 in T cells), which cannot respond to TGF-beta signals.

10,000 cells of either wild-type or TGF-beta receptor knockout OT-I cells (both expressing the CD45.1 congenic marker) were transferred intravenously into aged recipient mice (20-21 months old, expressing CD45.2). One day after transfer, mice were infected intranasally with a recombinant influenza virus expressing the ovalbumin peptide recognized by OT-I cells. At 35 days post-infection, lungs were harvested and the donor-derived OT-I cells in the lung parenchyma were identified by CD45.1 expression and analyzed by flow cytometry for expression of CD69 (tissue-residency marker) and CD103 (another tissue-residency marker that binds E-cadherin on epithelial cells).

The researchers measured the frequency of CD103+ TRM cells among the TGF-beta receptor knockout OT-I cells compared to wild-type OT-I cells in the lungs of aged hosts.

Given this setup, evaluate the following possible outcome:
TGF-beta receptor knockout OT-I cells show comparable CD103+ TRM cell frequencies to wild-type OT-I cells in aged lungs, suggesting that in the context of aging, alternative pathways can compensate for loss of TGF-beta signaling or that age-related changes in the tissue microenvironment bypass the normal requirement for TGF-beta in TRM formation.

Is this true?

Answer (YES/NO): NO